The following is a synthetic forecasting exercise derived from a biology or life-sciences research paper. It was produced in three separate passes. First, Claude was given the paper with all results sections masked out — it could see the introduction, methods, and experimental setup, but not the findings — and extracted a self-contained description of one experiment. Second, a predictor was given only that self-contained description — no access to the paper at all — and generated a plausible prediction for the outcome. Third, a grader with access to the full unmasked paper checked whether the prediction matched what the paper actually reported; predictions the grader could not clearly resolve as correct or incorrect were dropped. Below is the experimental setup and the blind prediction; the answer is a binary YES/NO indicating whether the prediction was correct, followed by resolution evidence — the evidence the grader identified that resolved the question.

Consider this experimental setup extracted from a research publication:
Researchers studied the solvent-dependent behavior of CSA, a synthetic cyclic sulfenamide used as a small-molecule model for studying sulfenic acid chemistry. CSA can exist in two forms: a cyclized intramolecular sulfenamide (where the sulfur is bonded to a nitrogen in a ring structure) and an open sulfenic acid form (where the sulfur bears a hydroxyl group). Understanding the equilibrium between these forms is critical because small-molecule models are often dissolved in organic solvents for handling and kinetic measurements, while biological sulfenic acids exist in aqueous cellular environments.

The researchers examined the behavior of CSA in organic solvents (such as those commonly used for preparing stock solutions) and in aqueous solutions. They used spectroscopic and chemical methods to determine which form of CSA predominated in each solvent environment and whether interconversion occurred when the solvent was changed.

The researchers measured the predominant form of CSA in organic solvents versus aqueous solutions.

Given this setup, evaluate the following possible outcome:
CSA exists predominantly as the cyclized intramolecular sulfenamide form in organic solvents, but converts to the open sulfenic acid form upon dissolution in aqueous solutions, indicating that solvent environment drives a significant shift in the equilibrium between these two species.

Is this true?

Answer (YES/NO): YES